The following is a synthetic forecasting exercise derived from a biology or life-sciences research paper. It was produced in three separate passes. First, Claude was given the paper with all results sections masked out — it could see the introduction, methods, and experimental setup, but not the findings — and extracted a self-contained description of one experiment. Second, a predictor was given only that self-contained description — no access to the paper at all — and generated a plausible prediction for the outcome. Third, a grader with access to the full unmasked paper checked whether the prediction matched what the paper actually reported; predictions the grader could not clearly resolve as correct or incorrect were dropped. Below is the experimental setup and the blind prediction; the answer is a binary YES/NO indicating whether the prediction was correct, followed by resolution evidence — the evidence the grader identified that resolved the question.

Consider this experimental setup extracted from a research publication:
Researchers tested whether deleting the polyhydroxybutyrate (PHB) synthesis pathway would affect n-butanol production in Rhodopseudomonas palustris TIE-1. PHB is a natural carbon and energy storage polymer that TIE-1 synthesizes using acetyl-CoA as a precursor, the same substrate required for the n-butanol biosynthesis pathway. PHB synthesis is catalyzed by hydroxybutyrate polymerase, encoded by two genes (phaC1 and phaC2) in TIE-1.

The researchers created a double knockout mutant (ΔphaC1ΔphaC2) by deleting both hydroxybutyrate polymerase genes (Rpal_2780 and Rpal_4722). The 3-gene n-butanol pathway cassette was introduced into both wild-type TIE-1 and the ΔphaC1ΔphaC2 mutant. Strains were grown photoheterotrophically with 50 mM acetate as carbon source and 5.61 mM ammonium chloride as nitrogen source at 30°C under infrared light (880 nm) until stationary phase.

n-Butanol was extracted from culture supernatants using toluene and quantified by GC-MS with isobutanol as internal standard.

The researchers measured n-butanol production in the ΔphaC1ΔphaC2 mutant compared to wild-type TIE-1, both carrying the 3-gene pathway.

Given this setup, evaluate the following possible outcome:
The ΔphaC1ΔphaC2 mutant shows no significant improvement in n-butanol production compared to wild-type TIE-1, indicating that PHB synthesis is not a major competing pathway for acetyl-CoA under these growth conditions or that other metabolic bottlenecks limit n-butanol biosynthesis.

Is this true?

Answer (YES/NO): NO